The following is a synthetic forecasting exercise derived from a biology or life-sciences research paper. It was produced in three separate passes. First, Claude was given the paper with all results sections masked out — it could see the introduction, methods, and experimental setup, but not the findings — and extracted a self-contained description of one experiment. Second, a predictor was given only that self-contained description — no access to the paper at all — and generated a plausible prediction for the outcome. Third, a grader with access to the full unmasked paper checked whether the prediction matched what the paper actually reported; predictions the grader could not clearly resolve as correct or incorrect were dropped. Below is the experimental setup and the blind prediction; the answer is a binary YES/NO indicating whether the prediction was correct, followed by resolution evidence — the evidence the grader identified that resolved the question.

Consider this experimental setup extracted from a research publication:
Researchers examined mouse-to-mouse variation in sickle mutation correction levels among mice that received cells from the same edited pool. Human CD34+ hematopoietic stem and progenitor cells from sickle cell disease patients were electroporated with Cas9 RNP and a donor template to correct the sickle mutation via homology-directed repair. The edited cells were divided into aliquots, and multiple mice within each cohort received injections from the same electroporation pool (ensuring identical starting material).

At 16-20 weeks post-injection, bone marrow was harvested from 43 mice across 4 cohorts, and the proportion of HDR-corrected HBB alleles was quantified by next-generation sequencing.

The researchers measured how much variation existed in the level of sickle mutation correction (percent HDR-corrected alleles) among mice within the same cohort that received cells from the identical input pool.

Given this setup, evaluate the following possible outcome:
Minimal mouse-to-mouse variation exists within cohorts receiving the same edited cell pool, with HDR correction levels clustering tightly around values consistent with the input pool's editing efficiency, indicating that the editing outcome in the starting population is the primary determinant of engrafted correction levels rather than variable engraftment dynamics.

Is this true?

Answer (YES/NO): NO